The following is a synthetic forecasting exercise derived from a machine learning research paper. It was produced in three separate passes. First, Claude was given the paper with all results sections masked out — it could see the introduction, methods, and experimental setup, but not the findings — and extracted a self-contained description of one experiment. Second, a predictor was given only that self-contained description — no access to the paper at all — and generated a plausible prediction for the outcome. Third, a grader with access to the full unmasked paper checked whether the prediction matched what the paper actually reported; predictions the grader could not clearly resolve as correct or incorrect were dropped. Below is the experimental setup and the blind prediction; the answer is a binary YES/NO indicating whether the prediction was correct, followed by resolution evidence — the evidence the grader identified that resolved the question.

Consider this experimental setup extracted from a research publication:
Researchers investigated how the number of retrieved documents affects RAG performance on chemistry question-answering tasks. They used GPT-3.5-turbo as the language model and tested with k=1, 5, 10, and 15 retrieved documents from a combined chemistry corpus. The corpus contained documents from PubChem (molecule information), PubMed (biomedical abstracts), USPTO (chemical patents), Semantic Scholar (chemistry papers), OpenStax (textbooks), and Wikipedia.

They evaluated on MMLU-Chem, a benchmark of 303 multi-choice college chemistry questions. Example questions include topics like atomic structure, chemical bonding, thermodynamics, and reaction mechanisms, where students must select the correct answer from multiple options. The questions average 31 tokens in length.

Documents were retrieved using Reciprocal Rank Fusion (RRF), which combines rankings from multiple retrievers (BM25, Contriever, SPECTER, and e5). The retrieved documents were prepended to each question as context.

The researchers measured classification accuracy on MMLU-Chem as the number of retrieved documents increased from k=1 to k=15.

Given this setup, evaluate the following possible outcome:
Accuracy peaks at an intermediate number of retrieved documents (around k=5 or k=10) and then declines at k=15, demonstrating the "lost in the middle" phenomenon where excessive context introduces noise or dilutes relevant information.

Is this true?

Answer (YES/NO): YES